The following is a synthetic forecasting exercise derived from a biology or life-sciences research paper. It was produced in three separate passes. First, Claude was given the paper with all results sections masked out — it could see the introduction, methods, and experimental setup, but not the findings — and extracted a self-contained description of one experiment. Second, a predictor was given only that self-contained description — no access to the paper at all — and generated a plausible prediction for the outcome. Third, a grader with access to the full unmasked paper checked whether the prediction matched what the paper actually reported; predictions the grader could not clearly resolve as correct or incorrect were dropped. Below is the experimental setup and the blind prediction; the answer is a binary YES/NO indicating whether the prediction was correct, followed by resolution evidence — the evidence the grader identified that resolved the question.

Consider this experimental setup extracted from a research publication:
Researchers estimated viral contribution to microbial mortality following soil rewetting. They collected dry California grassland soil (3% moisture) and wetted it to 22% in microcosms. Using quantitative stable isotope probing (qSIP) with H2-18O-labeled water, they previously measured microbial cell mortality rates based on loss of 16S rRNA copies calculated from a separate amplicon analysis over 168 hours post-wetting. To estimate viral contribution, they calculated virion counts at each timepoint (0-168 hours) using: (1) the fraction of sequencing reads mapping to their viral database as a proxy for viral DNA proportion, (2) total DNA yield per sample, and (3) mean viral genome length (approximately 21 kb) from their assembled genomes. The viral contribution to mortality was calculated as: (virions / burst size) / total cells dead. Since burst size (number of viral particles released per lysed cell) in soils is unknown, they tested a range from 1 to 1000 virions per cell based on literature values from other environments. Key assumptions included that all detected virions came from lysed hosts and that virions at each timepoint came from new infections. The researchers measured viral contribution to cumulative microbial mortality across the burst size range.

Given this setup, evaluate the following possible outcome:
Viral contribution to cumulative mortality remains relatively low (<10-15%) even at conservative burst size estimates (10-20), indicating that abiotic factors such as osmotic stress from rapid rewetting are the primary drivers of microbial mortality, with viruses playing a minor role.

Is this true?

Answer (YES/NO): NO